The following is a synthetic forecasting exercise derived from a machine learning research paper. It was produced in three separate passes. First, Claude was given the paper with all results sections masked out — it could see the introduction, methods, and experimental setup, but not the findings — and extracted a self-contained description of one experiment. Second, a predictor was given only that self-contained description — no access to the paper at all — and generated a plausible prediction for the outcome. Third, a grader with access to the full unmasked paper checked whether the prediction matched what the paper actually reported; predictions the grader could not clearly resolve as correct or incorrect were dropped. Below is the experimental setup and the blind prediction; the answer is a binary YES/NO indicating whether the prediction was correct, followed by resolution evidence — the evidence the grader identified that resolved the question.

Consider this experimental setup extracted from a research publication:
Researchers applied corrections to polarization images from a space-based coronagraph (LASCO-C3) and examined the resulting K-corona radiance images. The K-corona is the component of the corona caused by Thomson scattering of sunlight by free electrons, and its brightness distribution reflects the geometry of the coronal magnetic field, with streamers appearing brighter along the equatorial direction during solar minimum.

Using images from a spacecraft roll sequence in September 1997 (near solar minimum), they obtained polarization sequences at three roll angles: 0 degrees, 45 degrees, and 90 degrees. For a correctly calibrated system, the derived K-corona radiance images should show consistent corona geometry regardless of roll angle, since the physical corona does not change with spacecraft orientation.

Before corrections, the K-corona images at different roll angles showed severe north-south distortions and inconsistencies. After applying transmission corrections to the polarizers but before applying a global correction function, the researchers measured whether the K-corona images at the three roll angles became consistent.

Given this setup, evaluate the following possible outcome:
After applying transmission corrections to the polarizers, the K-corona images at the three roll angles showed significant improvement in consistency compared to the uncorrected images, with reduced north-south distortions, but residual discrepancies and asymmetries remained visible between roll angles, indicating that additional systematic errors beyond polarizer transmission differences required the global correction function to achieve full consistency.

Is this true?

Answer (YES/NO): YES